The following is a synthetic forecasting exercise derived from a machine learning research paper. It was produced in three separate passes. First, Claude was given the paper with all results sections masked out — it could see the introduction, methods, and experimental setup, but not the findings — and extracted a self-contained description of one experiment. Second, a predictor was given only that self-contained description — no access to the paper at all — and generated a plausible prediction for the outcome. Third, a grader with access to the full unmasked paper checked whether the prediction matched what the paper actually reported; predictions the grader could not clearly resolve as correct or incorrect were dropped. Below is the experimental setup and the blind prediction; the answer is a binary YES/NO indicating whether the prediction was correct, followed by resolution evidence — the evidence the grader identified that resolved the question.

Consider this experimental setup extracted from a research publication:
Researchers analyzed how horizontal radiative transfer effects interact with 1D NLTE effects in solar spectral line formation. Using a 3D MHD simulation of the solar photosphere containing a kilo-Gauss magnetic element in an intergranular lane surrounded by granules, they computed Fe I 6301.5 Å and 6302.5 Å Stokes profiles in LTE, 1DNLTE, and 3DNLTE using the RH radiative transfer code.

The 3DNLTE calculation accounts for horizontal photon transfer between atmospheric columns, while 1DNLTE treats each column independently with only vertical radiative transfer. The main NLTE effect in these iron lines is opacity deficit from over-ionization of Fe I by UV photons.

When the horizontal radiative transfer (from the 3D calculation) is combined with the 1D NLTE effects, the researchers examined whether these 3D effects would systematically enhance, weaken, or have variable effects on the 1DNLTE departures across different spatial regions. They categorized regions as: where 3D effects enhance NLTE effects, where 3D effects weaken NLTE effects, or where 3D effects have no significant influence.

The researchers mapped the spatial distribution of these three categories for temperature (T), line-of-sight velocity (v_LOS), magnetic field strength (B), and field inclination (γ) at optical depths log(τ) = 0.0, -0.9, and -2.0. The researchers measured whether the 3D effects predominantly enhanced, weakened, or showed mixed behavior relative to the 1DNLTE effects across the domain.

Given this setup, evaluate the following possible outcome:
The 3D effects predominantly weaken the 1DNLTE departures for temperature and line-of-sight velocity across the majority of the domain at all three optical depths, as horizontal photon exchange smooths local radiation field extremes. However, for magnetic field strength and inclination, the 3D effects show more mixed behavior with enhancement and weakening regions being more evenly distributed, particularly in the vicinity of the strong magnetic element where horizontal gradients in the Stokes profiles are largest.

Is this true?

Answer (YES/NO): NO